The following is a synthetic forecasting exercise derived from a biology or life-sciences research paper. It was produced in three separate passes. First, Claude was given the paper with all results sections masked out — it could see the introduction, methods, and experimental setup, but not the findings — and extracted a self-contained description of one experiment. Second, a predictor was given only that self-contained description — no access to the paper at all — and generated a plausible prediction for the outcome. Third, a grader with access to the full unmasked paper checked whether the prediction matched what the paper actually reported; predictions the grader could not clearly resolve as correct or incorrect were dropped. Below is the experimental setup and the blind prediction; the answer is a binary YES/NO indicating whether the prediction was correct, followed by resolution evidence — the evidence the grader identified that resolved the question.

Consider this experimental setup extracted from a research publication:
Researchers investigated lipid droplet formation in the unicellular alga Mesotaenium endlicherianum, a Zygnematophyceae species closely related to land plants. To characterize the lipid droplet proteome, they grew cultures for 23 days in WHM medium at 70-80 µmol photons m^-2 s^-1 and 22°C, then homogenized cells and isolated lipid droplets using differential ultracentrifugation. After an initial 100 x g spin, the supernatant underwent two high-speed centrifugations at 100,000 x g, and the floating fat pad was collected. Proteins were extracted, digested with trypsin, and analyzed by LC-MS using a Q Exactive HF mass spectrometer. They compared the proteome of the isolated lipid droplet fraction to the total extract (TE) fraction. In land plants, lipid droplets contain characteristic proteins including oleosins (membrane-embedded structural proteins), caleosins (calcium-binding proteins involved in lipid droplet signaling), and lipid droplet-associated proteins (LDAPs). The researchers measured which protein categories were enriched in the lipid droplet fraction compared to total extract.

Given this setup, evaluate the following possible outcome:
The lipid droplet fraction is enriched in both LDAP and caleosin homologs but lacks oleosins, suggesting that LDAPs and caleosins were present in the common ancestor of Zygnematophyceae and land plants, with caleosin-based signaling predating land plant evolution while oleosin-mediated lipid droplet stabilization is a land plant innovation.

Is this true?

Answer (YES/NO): NO